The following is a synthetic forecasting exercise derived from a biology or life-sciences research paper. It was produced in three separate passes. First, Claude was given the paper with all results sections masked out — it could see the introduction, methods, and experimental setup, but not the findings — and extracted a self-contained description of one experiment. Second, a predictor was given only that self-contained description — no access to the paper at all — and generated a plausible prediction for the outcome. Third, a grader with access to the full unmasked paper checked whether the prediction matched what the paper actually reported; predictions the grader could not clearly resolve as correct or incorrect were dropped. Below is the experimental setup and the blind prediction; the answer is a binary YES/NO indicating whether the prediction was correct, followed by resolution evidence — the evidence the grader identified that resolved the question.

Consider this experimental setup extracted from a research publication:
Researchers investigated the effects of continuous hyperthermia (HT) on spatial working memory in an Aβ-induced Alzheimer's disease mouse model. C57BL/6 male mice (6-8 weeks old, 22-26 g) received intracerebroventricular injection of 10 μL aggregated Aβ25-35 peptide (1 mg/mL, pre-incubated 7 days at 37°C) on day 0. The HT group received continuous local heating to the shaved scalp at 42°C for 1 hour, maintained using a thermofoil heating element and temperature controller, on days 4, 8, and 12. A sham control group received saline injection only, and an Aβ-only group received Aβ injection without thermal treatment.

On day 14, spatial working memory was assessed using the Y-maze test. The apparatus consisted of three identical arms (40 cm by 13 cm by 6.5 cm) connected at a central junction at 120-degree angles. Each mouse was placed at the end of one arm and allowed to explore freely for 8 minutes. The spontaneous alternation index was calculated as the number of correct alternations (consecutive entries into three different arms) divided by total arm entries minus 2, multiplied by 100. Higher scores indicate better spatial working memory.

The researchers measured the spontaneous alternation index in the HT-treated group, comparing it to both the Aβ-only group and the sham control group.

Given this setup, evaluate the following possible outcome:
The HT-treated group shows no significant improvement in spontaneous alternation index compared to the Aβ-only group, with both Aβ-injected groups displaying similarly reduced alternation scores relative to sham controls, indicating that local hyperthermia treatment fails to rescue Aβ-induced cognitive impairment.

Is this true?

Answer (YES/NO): YES